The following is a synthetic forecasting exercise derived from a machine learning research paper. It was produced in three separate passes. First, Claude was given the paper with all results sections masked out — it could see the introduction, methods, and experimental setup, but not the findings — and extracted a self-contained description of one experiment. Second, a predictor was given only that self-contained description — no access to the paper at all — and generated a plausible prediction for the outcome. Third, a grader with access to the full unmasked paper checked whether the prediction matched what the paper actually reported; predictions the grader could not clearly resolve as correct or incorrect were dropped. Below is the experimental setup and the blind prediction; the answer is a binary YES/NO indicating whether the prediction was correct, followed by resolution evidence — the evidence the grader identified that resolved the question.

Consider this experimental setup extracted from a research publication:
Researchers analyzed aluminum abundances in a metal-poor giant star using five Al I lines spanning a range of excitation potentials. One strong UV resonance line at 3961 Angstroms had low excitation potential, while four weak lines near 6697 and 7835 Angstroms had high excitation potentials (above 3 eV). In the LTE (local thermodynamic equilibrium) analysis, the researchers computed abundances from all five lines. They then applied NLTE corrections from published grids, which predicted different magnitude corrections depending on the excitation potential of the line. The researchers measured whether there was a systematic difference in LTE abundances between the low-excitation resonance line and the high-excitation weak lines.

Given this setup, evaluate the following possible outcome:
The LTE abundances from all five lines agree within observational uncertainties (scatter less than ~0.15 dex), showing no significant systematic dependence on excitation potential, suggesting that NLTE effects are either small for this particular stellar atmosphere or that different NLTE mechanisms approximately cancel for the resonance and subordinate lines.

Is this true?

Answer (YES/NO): NO